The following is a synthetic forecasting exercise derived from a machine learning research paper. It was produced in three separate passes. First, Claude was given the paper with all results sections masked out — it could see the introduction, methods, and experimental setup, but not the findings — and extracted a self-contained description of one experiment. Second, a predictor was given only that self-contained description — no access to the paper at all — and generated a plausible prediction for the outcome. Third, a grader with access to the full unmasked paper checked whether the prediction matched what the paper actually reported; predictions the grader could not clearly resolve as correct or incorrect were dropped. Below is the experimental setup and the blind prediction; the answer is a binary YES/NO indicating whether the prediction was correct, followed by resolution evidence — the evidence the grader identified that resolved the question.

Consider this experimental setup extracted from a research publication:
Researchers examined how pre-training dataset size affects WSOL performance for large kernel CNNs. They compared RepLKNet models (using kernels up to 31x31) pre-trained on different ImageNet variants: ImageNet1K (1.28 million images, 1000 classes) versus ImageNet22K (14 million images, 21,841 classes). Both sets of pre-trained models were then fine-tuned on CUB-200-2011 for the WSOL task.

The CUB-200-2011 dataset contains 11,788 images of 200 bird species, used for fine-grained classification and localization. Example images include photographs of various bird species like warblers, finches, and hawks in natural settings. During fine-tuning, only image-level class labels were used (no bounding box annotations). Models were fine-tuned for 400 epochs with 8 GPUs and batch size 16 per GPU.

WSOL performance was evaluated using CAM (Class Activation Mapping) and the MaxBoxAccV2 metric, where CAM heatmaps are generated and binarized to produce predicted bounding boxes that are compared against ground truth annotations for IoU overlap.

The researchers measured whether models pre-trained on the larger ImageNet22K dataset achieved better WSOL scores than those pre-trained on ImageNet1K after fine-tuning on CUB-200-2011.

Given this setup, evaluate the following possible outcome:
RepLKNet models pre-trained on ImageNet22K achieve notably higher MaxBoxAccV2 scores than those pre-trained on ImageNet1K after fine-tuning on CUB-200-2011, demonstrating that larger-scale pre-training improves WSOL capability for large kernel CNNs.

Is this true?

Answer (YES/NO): NO